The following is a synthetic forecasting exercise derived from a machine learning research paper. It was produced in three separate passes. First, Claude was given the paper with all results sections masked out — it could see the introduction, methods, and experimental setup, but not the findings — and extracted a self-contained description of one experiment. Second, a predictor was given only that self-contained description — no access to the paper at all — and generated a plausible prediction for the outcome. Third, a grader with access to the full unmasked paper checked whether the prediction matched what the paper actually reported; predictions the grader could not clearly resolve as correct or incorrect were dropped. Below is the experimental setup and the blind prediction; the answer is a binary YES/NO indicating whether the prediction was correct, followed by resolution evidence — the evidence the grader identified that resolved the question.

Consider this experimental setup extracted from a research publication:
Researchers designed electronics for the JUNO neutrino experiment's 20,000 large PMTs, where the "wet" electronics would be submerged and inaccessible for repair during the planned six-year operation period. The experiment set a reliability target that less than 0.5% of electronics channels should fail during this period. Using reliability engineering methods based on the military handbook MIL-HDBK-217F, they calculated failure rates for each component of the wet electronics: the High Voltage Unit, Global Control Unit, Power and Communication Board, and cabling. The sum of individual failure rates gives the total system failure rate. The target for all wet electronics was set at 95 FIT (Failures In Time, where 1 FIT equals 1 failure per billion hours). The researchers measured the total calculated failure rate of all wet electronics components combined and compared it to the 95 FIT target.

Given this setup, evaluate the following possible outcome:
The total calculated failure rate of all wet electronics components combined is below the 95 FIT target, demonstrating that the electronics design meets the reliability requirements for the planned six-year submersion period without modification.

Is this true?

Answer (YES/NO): NO